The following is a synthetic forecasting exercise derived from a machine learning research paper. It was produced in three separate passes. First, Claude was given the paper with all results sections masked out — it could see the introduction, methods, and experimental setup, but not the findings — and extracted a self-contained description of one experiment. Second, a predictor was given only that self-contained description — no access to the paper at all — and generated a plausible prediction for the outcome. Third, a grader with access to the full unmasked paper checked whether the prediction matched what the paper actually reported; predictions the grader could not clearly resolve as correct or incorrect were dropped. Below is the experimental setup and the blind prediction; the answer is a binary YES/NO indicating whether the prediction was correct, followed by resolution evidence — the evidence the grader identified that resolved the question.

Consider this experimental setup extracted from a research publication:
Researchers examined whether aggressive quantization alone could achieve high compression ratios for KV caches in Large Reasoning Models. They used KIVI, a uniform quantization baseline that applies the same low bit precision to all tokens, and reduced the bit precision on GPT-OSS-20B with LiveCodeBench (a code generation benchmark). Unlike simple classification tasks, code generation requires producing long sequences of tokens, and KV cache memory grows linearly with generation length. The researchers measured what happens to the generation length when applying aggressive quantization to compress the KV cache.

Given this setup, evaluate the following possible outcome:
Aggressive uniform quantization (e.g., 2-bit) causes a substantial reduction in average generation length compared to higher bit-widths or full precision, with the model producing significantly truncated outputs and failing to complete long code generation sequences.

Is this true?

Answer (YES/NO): NO